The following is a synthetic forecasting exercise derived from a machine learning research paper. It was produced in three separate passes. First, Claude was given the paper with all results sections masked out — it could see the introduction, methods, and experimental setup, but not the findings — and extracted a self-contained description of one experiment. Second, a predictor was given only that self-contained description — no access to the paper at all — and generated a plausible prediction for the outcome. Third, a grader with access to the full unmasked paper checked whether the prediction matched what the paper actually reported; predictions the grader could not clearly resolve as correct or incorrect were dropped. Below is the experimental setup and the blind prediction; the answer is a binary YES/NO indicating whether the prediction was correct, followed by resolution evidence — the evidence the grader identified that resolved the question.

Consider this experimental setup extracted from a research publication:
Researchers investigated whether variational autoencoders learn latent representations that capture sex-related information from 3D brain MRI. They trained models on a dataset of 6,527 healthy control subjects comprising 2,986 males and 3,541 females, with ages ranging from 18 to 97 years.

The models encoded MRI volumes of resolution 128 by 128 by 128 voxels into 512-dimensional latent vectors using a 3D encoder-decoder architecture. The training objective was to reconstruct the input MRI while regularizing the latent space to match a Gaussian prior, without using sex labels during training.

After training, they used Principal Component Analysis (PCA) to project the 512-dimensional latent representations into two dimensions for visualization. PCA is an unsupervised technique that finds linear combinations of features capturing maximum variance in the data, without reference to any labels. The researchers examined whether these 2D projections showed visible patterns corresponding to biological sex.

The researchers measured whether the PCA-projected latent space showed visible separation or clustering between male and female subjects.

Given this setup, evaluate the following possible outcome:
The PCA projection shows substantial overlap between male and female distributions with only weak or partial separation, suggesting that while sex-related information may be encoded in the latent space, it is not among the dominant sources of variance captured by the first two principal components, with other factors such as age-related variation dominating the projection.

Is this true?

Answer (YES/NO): NO